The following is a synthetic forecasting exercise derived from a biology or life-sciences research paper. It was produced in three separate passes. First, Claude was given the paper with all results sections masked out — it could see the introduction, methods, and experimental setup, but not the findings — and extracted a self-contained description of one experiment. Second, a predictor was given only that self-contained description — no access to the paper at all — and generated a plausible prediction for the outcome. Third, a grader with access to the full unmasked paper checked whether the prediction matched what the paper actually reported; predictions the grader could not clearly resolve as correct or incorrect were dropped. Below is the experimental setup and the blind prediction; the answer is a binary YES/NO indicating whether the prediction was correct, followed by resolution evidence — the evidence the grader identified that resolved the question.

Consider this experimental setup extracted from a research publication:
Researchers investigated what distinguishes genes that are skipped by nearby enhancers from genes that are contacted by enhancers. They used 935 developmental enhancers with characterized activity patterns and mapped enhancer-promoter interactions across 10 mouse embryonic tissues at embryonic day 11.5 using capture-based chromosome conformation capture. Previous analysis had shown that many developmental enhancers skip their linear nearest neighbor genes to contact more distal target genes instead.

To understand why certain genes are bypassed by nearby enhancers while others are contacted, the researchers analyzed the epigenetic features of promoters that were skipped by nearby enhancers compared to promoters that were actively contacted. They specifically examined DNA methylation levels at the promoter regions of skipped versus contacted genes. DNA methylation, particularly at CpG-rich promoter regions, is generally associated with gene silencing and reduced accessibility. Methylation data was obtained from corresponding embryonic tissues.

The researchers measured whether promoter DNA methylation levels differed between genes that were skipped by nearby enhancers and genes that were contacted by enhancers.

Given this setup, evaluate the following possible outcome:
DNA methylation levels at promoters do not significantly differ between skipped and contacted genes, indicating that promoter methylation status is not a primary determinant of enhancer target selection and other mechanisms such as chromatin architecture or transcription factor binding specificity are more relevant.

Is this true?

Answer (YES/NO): NO